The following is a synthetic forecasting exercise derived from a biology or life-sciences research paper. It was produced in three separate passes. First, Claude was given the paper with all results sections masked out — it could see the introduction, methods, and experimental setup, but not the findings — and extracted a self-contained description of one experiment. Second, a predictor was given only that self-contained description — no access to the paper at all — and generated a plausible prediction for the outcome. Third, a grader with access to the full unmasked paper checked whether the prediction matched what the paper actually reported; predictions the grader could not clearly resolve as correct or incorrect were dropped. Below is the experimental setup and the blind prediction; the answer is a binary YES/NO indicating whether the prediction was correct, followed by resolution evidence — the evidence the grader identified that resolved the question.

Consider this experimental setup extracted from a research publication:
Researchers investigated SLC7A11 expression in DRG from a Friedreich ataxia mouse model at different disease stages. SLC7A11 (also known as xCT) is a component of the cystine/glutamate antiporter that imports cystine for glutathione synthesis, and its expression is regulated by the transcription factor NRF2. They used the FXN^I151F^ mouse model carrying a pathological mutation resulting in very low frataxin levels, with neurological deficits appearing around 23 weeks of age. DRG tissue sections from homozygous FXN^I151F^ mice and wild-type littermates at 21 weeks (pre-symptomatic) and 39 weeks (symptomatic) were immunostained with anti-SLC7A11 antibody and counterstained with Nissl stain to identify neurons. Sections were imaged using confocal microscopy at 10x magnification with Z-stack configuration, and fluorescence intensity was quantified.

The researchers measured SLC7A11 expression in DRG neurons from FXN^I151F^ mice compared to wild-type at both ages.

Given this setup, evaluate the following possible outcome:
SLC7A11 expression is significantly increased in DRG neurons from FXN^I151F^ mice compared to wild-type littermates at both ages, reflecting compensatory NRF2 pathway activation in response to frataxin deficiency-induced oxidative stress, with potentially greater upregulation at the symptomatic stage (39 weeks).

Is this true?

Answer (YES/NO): NO